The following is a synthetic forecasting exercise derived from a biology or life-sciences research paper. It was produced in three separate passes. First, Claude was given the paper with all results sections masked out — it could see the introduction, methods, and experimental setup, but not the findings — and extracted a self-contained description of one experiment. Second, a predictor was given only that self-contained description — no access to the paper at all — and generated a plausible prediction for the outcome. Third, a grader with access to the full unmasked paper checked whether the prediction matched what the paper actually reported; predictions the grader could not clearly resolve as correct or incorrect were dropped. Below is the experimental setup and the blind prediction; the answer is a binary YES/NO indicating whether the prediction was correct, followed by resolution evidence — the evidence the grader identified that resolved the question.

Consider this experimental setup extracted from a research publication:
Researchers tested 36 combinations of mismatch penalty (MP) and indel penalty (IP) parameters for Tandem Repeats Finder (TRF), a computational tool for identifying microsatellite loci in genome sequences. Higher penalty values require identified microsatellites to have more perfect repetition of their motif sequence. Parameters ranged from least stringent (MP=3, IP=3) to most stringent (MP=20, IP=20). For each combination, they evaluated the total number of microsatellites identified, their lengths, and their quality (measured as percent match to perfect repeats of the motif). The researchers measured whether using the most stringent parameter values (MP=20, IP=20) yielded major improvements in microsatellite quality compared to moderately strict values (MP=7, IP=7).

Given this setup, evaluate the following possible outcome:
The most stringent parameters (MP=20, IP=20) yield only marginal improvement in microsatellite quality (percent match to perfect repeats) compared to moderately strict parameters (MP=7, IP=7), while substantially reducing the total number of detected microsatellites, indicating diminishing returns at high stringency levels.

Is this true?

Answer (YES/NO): YES